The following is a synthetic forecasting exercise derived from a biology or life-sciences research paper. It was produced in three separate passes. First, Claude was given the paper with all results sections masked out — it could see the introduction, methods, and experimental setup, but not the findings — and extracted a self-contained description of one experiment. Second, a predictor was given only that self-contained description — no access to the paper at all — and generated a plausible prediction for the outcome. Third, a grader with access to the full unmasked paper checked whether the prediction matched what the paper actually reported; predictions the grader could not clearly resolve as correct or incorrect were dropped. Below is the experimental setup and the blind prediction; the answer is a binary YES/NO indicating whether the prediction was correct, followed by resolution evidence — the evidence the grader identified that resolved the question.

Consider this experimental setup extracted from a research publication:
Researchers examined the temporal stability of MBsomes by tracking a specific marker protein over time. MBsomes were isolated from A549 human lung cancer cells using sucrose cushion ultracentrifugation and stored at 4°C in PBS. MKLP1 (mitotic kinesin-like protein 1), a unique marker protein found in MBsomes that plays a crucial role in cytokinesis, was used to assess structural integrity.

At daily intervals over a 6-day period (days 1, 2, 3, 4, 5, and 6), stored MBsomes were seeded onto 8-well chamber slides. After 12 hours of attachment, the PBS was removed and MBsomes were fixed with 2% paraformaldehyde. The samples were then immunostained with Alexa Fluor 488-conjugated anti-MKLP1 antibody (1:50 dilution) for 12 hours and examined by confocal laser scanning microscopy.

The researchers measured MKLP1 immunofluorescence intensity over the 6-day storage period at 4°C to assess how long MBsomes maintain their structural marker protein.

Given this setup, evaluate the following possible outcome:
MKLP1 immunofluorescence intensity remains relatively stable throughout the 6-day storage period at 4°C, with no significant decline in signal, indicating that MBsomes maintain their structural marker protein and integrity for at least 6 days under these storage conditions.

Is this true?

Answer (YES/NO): NO